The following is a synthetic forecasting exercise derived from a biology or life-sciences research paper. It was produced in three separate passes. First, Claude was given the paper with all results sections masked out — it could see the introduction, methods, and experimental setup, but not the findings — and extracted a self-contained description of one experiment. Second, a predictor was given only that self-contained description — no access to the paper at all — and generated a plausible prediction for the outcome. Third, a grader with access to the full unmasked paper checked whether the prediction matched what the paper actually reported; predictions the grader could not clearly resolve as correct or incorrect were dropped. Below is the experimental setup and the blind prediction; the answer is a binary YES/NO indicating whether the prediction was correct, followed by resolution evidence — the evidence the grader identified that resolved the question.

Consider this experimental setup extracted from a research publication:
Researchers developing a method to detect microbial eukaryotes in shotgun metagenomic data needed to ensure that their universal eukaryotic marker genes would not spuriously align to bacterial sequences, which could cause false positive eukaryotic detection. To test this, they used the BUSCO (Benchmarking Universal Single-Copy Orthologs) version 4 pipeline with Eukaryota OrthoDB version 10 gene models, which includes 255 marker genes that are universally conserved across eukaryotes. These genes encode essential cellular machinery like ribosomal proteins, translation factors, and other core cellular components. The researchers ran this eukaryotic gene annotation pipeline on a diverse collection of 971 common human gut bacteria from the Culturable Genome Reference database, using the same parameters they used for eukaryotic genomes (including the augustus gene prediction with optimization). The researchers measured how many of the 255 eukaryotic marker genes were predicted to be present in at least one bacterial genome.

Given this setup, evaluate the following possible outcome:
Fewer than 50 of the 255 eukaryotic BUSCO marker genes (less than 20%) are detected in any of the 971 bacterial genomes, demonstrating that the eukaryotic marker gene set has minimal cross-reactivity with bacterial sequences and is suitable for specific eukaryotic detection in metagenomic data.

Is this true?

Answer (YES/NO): YES